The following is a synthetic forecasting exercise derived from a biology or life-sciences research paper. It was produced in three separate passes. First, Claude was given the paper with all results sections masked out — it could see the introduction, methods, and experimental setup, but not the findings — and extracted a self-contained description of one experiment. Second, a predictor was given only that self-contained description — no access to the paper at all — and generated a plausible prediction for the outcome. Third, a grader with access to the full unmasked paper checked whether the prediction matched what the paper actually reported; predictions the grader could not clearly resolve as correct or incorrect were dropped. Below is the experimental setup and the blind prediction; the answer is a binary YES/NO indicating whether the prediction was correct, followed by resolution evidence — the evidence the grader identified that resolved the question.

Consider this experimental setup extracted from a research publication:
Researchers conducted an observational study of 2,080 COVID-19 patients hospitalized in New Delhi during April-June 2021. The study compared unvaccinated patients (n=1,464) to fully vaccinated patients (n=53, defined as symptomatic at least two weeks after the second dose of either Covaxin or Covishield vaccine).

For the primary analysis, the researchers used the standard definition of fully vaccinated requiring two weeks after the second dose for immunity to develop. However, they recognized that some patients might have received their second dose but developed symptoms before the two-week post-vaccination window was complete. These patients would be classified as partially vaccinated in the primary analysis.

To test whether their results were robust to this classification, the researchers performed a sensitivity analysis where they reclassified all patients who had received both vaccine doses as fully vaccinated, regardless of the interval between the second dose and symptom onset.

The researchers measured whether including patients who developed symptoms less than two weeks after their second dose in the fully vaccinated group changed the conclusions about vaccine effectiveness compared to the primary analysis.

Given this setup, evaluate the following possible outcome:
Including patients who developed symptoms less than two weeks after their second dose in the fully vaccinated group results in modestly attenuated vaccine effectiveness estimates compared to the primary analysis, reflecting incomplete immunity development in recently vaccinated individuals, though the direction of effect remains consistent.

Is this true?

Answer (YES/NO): NO